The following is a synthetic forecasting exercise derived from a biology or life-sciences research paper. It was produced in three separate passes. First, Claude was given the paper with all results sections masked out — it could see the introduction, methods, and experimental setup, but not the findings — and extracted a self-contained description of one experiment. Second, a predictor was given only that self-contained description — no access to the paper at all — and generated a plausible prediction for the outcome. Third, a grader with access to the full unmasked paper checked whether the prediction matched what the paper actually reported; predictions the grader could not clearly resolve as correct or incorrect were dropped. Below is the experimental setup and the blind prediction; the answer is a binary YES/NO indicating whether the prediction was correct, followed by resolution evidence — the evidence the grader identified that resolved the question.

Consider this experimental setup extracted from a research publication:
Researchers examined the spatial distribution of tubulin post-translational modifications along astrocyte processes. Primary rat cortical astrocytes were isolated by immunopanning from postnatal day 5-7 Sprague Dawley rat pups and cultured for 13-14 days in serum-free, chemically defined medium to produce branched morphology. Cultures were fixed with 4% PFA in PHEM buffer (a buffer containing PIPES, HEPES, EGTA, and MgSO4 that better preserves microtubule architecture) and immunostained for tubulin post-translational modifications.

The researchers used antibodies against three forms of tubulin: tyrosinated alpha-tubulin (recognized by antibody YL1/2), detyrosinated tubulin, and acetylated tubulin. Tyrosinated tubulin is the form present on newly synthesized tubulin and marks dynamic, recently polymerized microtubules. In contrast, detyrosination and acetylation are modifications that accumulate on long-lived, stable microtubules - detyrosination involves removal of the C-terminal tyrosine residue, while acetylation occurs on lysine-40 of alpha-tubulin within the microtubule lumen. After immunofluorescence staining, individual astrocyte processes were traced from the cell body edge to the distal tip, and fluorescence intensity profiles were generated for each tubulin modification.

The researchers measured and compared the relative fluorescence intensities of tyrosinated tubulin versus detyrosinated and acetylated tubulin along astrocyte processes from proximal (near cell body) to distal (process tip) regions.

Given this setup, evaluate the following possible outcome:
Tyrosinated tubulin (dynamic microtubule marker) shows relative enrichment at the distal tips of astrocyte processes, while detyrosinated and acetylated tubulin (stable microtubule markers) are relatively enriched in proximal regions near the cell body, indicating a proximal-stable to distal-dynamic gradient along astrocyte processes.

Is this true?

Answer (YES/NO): YES